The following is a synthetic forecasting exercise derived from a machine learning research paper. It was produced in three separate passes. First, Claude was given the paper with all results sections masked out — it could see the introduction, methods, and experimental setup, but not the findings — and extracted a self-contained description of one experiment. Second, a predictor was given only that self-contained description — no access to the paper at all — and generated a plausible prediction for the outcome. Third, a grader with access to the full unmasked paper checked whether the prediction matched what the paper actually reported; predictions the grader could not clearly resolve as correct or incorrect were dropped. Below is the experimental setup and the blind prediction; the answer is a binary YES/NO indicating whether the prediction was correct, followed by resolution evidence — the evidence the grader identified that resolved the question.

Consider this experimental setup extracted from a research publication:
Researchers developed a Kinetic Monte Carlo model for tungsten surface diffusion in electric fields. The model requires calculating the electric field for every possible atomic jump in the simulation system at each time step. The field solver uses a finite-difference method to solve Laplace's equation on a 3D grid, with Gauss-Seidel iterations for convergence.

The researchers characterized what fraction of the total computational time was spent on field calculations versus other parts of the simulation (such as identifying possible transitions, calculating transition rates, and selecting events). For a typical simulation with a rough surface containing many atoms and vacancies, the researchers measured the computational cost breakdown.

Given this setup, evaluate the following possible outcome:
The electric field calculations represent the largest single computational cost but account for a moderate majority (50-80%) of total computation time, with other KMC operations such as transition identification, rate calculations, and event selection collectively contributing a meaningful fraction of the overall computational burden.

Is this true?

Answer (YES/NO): NO